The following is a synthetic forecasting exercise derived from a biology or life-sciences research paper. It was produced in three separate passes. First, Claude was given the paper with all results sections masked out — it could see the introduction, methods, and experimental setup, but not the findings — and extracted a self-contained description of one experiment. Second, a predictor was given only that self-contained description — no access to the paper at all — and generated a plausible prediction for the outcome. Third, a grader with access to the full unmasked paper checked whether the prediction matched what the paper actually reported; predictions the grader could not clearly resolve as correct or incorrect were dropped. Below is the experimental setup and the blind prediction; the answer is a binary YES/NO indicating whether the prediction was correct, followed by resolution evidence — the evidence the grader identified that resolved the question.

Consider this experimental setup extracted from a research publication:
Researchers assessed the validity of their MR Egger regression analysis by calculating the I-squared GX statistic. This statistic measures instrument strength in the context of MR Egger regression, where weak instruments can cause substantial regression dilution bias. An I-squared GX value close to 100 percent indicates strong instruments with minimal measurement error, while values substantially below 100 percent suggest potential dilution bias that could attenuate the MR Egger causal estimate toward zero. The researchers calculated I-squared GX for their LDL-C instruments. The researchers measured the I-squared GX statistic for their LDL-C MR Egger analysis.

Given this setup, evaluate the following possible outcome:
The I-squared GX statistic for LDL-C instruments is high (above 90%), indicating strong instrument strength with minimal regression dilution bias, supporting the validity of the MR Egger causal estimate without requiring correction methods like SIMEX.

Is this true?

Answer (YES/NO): YES